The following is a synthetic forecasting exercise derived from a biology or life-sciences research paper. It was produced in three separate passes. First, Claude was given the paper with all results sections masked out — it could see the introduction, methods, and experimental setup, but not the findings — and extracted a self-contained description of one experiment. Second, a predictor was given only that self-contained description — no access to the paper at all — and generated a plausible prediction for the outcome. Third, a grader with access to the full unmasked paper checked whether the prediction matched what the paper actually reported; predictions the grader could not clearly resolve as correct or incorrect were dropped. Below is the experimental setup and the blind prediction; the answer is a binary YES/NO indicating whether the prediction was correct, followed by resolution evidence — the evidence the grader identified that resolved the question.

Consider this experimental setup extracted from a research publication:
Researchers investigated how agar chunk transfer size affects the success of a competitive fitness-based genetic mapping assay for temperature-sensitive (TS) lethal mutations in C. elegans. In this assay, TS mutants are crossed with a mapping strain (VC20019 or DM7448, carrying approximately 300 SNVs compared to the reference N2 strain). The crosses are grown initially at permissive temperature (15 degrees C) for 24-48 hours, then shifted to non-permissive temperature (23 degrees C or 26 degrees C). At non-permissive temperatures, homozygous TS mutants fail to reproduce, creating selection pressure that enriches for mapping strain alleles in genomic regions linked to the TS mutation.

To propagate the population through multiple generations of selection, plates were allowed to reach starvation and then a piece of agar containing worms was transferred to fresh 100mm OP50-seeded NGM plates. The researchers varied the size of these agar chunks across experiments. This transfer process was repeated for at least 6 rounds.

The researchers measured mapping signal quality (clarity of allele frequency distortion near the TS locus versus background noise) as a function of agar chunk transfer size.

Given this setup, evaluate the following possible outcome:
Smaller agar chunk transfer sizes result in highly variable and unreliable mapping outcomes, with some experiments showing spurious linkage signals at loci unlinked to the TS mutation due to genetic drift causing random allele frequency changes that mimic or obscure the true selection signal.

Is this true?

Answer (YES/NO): NO